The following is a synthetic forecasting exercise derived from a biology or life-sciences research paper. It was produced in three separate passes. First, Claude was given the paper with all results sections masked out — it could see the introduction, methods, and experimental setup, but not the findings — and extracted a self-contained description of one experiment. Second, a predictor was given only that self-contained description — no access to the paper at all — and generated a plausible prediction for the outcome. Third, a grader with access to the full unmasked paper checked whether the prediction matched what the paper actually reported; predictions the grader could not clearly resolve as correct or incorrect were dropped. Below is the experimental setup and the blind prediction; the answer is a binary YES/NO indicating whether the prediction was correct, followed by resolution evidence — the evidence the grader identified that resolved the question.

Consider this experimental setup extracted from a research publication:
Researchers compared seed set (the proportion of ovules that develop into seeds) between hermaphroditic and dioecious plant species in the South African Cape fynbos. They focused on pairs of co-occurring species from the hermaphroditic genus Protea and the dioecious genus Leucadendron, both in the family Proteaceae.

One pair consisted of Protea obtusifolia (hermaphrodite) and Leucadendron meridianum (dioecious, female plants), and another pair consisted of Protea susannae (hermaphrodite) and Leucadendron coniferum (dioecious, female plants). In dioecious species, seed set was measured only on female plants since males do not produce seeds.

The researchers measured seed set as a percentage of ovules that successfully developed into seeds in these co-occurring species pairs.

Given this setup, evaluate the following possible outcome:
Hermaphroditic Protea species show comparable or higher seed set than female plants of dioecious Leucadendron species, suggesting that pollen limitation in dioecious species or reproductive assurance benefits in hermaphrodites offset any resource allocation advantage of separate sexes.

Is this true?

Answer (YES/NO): NO